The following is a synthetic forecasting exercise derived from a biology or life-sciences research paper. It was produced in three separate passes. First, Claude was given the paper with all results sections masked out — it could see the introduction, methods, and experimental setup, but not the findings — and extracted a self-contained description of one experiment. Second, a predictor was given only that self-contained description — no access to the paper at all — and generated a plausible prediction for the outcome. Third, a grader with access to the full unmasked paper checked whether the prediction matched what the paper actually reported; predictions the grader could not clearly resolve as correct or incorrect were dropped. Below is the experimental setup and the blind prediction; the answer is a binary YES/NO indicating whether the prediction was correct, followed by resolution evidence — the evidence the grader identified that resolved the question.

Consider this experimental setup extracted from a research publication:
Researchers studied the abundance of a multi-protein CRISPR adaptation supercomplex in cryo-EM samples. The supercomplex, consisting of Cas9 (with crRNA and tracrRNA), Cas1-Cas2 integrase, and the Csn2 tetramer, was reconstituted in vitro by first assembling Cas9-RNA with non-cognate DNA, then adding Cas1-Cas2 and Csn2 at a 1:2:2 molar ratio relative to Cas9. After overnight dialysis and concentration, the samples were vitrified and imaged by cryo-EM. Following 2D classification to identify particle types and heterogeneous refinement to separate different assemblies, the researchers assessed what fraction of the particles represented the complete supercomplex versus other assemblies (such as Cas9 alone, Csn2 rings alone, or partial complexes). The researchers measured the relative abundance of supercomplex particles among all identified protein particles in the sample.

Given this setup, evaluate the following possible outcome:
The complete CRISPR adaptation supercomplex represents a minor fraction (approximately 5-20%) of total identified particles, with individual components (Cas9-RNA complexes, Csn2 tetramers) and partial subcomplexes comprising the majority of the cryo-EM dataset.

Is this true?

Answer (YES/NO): YES